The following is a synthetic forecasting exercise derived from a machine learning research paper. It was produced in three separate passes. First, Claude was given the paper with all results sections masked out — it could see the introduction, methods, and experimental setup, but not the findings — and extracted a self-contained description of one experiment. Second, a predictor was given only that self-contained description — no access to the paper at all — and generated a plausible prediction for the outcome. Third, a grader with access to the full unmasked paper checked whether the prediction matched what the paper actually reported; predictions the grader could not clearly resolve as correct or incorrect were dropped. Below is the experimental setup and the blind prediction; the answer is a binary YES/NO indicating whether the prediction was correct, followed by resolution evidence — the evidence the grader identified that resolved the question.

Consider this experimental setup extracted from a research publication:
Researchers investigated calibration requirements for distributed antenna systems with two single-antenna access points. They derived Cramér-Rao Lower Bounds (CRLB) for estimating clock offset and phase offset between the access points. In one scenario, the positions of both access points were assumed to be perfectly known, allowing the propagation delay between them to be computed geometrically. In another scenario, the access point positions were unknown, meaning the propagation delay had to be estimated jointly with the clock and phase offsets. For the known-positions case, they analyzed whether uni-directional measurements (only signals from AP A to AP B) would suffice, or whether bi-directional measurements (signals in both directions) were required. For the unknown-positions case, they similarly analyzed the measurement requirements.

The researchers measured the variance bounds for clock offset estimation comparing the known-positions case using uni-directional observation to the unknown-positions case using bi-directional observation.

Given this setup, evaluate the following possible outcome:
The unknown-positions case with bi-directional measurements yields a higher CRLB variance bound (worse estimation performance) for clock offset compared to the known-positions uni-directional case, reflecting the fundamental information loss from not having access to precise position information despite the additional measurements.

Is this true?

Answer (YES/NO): NO